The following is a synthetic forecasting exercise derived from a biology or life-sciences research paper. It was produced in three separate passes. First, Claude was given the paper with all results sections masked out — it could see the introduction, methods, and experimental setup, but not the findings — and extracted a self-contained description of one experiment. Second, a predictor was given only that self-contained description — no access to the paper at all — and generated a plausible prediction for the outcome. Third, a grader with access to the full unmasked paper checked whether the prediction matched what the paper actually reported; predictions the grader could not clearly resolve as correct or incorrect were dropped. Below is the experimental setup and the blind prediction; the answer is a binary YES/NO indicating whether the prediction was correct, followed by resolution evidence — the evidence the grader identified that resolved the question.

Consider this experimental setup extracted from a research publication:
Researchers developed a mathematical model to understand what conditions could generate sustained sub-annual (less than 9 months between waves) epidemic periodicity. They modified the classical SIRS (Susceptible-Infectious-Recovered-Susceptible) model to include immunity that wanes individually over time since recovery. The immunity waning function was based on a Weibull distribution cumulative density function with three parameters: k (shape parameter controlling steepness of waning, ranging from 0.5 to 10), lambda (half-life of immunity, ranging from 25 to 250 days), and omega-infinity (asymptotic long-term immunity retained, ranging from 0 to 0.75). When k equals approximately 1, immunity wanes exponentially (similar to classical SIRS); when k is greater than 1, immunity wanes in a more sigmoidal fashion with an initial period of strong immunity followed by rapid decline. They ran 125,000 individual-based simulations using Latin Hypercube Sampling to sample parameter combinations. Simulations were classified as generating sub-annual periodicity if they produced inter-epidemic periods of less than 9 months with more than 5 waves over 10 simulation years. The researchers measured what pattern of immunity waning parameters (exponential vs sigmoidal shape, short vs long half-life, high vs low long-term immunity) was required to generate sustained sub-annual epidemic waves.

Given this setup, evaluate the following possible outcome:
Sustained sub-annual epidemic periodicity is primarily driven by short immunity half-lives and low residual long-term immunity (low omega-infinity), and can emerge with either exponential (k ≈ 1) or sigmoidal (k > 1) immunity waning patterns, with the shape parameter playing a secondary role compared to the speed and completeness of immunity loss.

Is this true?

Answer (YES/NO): NO